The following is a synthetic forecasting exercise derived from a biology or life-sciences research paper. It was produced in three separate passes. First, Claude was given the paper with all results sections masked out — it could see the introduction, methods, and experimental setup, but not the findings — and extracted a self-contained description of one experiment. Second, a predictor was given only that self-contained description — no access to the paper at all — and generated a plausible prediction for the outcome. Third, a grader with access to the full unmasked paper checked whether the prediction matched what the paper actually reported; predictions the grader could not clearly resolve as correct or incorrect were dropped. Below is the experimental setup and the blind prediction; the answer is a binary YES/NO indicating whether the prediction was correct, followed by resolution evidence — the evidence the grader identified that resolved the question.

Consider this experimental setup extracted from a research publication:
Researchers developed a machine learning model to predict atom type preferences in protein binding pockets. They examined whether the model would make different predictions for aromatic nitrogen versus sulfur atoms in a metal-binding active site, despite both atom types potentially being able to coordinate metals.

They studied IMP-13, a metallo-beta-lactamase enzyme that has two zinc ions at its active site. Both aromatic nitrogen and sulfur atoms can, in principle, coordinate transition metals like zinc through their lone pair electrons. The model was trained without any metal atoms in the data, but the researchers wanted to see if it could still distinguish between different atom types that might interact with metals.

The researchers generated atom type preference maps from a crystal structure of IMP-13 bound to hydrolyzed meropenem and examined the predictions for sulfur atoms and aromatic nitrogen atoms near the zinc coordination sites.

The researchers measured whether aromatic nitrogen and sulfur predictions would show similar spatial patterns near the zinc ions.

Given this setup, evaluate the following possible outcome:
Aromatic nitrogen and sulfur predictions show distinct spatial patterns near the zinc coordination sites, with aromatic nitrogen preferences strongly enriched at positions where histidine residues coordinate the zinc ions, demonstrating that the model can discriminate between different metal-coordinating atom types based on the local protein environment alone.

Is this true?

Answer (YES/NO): NO